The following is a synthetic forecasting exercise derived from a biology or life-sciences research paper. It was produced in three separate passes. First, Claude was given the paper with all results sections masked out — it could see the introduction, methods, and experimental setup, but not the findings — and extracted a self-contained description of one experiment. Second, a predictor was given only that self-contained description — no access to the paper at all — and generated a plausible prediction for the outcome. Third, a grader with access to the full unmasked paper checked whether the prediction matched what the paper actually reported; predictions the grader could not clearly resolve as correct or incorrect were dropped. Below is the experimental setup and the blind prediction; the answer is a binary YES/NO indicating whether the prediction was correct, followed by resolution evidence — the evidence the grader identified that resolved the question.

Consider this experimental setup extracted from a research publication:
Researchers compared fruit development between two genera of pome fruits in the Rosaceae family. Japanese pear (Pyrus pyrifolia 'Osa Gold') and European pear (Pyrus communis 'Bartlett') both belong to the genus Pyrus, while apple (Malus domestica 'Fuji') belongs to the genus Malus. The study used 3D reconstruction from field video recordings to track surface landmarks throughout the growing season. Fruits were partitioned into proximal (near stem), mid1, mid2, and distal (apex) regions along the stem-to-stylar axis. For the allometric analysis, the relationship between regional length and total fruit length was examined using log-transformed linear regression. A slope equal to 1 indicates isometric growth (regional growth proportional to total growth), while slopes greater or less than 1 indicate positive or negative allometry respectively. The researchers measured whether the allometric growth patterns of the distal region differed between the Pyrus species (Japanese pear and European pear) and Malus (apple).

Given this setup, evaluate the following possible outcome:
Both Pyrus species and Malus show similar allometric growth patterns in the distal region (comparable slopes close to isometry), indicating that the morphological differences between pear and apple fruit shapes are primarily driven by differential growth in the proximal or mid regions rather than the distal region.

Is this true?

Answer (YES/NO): NO